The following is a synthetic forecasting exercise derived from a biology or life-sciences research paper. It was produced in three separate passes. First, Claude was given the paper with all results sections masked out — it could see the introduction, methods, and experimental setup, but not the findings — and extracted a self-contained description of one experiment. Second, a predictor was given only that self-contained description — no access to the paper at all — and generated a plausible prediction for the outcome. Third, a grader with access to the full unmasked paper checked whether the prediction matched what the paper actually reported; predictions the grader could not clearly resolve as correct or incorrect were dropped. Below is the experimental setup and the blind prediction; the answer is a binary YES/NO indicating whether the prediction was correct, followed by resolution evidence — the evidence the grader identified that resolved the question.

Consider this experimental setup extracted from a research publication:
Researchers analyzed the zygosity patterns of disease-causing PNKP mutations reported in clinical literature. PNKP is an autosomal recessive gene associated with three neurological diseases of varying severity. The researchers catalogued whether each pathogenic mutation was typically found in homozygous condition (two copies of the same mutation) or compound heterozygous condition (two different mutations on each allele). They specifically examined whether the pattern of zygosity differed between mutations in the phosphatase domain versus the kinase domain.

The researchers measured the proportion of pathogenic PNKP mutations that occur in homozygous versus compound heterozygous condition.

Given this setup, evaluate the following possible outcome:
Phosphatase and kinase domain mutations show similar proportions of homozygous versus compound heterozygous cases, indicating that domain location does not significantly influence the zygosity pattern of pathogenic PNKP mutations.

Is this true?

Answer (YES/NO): NO